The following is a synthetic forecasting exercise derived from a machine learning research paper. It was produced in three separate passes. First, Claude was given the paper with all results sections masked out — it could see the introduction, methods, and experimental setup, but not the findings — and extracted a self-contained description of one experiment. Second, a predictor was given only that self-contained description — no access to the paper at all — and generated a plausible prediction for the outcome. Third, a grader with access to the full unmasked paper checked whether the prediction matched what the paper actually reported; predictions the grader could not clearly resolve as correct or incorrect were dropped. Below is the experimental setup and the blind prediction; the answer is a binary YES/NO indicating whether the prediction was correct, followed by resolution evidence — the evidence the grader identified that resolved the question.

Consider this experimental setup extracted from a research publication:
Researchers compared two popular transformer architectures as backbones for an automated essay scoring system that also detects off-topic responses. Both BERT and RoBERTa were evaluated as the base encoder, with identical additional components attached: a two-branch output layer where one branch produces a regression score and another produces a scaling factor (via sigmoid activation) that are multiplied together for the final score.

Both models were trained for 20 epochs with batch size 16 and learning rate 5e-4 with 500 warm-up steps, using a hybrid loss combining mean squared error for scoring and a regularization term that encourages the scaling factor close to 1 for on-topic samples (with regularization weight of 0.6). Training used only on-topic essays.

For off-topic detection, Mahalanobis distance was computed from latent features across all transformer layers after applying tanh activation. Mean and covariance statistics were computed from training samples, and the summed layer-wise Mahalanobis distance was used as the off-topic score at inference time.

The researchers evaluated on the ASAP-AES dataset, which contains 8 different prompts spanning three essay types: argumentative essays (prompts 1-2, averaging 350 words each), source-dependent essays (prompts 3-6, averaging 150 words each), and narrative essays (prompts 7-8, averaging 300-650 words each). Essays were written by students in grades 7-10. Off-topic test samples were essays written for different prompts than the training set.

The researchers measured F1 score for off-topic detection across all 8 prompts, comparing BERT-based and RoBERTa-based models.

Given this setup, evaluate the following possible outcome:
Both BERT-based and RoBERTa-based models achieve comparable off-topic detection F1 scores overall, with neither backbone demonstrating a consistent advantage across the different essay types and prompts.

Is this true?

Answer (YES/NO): NO